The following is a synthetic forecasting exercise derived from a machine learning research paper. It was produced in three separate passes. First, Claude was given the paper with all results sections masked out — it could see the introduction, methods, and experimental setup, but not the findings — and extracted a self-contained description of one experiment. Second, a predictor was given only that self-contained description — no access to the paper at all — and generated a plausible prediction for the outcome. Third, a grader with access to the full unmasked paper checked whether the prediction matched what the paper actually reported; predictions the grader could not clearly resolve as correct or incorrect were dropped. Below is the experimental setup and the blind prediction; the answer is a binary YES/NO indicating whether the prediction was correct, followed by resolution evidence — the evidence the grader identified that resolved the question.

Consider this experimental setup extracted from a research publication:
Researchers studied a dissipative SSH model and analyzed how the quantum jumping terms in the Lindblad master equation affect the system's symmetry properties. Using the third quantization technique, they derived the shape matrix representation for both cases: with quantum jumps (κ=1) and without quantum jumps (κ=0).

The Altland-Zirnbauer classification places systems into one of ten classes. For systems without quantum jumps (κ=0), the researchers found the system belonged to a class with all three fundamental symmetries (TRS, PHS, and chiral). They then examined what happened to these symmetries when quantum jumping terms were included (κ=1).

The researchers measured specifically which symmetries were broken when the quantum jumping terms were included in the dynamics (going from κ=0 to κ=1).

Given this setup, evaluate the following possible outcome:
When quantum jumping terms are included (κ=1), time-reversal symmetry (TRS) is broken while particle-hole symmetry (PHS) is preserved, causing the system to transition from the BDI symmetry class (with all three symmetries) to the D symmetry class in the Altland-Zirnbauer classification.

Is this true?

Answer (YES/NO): NO